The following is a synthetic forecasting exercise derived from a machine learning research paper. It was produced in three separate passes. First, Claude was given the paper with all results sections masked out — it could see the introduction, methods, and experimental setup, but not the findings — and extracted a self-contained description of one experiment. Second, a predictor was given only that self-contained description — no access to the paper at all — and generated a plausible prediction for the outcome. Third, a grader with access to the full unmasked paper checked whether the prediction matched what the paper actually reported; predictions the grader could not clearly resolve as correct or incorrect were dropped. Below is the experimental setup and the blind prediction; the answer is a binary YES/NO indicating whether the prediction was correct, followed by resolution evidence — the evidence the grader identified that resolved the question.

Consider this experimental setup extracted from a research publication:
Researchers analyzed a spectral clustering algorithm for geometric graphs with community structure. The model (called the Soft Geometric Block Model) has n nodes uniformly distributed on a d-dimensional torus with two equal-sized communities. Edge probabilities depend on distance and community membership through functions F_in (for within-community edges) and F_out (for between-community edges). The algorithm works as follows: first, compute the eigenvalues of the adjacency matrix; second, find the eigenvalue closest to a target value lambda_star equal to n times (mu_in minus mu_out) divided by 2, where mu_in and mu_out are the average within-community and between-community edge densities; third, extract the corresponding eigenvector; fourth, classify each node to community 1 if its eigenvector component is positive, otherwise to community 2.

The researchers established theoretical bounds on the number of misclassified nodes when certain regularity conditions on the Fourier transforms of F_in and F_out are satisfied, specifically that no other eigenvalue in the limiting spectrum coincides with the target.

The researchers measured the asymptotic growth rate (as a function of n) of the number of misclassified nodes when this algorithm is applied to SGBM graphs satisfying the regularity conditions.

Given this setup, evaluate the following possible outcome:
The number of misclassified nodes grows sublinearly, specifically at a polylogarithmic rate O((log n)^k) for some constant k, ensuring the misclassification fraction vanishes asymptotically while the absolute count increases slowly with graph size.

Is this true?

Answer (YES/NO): YES